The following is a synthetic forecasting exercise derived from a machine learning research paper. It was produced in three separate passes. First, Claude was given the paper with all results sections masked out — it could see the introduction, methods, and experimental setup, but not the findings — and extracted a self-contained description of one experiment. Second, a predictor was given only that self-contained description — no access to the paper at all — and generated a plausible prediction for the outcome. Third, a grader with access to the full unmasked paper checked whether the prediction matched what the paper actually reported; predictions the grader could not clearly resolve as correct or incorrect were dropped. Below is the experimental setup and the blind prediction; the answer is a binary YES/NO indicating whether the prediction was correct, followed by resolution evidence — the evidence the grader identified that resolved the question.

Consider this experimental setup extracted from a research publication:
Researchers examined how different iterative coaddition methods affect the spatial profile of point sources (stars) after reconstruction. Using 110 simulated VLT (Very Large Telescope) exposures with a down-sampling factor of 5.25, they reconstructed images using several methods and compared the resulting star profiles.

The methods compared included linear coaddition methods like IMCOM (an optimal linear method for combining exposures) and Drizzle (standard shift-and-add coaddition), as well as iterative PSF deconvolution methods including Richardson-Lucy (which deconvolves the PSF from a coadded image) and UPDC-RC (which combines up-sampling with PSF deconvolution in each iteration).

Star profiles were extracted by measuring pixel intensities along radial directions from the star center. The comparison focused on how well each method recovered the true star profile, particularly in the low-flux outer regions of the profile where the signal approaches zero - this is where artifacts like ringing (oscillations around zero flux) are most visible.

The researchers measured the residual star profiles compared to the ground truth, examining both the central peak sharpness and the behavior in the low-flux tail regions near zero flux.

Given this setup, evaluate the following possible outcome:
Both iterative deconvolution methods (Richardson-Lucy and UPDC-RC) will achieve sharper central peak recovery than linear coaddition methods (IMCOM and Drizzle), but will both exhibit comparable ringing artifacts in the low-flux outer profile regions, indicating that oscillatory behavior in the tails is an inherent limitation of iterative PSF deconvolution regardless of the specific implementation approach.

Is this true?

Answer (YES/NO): NO